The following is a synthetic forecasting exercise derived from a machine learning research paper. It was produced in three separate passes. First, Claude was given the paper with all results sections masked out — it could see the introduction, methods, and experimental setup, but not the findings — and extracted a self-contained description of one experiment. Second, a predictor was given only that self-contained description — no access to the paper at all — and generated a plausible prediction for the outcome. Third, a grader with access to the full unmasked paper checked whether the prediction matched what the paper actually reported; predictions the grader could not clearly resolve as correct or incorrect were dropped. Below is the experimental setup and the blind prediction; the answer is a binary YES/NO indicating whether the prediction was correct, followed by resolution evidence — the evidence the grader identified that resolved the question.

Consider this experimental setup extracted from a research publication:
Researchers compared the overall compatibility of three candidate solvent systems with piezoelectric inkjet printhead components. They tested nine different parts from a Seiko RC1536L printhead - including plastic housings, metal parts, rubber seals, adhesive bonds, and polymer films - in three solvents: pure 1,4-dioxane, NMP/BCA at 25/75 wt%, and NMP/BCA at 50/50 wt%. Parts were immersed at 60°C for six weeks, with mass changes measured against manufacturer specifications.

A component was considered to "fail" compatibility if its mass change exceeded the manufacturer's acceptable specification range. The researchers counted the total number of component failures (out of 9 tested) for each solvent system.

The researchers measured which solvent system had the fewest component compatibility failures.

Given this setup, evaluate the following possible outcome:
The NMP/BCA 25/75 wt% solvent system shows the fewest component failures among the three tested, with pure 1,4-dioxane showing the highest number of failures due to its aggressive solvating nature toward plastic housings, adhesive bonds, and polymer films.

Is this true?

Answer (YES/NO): NO